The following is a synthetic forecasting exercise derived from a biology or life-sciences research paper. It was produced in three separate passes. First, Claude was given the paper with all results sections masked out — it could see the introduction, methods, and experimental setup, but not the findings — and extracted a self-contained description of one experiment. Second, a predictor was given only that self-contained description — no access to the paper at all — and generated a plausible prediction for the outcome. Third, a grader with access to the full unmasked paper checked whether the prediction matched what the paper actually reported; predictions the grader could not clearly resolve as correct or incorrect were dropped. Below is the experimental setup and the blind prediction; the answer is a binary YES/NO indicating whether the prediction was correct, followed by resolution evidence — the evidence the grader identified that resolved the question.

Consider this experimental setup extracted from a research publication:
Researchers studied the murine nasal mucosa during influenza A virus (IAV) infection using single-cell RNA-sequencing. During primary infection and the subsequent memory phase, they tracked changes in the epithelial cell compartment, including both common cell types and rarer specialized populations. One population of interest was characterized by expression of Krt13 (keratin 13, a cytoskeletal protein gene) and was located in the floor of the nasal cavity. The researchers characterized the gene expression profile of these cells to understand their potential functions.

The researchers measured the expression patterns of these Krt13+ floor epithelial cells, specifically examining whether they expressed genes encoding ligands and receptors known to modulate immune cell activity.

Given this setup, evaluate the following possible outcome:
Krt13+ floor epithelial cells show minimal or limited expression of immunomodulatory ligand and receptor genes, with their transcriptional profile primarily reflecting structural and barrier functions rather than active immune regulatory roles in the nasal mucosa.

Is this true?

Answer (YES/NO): NO